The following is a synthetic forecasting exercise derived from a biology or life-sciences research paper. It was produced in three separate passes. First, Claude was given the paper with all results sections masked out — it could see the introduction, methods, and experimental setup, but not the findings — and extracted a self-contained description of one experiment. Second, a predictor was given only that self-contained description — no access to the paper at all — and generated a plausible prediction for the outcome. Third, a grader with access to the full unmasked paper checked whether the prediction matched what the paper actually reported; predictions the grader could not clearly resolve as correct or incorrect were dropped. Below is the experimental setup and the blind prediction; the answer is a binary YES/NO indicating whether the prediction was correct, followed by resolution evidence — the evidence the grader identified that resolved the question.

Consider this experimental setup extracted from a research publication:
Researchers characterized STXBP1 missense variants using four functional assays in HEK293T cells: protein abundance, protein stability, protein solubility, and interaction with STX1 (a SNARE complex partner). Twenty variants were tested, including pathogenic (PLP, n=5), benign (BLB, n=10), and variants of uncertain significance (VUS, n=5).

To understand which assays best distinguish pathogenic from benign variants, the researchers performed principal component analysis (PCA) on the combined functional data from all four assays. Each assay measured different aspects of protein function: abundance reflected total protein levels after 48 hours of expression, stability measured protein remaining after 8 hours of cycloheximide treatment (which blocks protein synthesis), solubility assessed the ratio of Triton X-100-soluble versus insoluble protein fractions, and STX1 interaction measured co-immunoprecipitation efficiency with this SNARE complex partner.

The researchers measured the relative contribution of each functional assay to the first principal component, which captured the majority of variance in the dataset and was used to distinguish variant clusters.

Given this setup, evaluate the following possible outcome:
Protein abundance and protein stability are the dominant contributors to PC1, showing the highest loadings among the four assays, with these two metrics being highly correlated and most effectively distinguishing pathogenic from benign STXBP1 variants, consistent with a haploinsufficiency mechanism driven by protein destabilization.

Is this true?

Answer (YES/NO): YES